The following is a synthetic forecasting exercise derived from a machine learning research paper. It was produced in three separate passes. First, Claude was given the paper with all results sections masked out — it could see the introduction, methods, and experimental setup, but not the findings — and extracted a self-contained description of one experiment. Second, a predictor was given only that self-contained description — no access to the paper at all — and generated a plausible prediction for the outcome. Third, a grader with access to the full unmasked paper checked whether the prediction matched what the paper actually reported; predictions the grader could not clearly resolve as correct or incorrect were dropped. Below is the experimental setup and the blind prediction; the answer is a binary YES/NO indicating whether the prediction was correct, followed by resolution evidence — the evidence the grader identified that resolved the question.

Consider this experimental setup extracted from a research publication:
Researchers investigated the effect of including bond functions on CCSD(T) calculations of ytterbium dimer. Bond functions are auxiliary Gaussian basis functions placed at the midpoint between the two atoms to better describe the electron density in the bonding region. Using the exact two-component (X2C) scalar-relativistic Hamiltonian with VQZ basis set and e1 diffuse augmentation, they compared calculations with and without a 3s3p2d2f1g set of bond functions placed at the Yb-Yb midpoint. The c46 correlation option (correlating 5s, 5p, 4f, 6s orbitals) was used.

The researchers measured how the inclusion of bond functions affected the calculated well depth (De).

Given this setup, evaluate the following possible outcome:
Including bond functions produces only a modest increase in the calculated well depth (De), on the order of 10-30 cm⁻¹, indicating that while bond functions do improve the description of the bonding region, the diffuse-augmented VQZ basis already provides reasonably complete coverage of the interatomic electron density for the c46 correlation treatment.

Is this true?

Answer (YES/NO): NO